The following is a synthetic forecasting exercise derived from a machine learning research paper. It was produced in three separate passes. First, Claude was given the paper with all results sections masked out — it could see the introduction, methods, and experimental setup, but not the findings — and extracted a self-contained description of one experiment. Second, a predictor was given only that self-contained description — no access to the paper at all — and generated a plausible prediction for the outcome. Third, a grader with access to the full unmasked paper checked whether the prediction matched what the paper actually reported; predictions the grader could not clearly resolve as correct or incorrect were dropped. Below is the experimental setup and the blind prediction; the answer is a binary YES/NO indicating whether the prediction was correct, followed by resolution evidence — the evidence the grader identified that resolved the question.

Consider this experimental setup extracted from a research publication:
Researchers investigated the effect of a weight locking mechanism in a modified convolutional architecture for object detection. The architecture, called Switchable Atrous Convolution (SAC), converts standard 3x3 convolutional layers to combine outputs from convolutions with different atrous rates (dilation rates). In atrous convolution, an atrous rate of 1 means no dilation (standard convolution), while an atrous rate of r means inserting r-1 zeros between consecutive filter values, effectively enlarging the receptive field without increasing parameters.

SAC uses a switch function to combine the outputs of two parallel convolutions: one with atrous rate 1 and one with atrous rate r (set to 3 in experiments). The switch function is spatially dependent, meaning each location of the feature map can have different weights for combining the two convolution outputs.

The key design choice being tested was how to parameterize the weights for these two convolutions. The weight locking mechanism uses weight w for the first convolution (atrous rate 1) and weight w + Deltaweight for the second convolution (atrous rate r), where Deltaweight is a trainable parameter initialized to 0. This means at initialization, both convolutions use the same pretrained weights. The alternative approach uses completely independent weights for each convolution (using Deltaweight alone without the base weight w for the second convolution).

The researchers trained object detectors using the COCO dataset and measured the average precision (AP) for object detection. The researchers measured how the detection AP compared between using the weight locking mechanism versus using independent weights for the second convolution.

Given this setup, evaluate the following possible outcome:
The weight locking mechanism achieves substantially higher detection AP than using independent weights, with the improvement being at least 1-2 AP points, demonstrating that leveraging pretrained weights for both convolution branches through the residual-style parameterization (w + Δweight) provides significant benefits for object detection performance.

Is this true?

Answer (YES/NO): NO